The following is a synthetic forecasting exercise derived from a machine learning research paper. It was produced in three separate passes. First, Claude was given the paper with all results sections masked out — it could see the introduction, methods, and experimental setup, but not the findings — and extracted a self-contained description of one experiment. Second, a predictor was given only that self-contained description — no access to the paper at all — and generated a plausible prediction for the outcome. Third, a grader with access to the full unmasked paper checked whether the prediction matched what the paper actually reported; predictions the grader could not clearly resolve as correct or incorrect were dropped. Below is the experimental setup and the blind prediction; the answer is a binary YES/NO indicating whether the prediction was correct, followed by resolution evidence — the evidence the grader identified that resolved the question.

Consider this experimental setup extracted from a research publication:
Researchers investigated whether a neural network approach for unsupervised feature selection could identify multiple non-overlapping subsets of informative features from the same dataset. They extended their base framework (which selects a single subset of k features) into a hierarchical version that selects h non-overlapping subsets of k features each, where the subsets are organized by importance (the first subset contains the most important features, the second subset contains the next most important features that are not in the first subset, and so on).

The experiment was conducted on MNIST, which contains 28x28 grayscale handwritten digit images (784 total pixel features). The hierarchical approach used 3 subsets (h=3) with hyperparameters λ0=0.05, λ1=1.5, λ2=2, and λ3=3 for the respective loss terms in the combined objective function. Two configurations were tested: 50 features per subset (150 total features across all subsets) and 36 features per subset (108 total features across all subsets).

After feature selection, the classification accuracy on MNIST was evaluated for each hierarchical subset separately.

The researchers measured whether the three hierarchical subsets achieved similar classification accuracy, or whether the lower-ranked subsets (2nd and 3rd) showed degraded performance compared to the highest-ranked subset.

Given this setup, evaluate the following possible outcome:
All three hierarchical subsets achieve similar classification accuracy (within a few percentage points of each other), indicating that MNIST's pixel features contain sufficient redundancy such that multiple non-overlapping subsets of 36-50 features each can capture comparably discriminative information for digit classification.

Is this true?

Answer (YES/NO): YES